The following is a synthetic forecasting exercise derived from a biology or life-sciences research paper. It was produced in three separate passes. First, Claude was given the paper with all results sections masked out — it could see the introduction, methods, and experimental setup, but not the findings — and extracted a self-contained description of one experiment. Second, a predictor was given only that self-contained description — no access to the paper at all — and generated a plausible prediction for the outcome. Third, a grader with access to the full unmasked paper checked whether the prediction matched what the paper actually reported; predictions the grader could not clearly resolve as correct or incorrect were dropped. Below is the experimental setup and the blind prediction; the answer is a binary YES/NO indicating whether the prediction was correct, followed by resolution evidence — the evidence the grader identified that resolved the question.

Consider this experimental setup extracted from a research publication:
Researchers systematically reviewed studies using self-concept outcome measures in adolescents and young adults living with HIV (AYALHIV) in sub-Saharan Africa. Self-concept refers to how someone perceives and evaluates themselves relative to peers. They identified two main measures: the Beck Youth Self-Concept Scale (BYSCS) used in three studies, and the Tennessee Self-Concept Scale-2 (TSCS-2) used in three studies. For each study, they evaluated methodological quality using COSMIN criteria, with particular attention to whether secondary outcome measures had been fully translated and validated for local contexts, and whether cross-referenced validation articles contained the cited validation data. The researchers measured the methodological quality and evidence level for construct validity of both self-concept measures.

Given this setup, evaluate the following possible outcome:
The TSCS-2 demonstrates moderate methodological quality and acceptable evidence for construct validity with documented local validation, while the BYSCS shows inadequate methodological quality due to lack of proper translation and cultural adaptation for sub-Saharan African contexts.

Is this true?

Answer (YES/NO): NO